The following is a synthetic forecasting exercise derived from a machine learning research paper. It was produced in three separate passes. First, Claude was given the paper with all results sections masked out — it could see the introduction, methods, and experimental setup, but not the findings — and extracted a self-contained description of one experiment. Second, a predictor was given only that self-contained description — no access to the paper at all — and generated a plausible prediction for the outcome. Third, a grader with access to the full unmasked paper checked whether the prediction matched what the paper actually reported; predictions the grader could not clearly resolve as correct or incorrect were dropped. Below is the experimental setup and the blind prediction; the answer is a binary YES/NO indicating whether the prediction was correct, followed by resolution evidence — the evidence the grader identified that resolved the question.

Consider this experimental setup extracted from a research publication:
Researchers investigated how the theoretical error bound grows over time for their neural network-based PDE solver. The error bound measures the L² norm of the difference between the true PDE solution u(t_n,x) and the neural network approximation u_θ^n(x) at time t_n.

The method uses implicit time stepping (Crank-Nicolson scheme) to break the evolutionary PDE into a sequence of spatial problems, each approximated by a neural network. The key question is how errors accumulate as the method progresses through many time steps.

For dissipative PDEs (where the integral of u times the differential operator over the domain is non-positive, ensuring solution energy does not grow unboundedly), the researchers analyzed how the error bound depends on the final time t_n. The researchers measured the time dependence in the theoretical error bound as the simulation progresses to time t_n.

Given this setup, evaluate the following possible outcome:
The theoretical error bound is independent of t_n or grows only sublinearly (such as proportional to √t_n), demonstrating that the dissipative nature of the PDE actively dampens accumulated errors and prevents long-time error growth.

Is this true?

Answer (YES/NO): YES